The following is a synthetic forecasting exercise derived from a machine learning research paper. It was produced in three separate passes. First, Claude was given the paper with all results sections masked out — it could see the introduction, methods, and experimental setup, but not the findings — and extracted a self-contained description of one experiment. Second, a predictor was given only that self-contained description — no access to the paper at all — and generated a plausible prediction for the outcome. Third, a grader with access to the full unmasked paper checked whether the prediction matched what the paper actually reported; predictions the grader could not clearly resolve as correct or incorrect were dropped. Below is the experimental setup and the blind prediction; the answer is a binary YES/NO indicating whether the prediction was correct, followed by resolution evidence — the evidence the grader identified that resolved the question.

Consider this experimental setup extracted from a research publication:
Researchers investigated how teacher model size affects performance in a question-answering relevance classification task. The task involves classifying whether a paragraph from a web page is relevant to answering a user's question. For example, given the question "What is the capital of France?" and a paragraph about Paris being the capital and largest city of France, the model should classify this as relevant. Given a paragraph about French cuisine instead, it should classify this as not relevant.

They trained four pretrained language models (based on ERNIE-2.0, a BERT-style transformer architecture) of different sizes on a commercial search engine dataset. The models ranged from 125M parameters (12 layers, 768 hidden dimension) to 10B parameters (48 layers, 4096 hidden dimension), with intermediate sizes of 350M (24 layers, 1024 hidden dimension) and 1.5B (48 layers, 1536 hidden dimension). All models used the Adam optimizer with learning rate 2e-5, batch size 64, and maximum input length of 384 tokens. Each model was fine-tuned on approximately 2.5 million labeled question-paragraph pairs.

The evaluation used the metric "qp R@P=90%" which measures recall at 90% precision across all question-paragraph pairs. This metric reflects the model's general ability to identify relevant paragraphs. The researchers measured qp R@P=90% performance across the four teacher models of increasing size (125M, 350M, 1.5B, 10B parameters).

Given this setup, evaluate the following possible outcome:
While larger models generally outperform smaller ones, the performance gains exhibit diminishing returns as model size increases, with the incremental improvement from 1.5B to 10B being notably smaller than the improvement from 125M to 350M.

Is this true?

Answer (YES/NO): NO